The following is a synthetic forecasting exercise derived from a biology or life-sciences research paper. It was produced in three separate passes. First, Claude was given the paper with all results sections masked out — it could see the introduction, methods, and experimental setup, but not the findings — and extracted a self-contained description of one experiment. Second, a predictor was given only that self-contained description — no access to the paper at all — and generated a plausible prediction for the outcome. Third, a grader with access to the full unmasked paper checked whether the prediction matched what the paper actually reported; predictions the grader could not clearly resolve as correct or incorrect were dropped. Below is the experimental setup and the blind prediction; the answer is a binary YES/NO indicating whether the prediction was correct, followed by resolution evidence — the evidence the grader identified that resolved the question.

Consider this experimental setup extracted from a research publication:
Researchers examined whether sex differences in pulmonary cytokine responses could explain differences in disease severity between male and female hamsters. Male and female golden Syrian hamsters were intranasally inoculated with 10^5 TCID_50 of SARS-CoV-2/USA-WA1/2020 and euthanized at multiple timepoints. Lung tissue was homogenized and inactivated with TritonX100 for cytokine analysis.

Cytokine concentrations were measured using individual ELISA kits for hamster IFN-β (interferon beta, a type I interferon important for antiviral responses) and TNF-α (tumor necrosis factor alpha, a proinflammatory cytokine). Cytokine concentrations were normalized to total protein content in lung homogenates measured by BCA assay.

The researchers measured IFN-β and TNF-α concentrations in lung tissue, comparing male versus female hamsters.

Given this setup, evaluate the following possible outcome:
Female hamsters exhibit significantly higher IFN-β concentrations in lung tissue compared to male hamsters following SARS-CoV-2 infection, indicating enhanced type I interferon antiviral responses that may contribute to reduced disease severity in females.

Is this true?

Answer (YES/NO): NO